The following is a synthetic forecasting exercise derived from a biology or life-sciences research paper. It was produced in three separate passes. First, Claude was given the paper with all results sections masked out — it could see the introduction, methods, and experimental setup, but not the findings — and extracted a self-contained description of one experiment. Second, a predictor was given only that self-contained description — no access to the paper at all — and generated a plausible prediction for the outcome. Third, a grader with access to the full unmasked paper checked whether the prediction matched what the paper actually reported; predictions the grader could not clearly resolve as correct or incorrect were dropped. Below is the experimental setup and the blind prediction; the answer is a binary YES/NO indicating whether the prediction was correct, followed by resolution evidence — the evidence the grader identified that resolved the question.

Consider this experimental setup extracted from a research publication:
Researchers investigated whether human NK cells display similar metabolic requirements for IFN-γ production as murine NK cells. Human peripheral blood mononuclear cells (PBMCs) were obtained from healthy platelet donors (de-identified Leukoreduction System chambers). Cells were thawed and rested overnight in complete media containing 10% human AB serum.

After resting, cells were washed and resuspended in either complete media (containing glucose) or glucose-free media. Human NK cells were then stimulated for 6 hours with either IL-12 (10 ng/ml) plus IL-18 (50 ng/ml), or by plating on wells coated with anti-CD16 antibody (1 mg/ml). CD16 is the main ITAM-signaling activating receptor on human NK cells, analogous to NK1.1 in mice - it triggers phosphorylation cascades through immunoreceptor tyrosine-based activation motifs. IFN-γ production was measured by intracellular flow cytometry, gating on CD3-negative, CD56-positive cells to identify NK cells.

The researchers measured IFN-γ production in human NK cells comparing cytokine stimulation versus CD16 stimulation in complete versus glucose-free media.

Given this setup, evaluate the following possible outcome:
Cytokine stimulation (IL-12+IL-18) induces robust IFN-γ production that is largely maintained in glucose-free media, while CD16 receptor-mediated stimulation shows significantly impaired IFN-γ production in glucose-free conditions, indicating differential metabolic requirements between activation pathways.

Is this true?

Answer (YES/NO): YES